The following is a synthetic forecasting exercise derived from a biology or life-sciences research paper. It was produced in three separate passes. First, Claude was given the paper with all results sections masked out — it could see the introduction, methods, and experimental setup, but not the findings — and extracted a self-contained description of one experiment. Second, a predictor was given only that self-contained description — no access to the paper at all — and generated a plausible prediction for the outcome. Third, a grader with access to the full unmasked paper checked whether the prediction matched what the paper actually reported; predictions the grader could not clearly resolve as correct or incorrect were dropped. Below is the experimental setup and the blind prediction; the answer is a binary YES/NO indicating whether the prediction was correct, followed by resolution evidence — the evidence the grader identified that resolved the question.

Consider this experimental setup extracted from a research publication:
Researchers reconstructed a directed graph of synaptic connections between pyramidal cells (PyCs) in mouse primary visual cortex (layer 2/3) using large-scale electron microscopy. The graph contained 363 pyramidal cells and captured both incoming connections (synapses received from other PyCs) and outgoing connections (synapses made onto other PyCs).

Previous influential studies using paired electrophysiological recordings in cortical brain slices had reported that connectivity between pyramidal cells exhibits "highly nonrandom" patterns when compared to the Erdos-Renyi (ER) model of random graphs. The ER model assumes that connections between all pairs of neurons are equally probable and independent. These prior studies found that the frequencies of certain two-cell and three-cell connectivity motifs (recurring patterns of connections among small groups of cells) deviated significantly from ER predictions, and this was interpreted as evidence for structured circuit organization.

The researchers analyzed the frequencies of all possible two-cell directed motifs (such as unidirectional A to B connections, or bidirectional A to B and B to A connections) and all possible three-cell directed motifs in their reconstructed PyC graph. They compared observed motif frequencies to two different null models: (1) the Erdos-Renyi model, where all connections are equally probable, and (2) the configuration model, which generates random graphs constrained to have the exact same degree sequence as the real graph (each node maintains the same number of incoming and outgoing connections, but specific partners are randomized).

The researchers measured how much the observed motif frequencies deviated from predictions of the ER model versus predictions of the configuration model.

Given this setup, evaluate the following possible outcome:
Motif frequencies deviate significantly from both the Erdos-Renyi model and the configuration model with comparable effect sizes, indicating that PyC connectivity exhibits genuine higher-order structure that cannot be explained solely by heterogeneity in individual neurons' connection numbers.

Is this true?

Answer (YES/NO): NO